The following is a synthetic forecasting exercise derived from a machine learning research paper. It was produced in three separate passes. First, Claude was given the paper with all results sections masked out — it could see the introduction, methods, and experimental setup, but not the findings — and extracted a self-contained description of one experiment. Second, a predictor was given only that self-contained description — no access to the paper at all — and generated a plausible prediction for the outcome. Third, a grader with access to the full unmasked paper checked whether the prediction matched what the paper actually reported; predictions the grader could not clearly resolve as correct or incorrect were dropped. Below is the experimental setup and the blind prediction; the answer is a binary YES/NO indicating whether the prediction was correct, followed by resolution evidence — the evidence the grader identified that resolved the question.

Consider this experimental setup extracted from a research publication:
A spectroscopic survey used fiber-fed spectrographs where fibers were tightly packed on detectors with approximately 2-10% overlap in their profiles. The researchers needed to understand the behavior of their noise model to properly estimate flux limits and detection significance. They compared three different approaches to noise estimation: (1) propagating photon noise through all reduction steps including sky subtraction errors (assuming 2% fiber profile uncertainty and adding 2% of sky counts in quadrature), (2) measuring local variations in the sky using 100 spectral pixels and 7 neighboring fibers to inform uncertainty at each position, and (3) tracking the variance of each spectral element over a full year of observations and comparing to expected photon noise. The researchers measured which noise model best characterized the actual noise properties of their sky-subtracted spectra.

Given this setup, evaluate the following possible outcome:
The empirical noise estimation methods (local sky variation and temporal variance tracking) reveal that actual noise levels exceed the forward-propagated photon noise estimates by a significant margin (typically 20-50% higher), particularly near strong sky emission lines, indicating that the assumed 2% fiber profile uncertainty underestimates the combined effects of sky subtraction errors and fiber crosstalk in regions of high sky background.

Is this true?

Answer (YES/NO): NO